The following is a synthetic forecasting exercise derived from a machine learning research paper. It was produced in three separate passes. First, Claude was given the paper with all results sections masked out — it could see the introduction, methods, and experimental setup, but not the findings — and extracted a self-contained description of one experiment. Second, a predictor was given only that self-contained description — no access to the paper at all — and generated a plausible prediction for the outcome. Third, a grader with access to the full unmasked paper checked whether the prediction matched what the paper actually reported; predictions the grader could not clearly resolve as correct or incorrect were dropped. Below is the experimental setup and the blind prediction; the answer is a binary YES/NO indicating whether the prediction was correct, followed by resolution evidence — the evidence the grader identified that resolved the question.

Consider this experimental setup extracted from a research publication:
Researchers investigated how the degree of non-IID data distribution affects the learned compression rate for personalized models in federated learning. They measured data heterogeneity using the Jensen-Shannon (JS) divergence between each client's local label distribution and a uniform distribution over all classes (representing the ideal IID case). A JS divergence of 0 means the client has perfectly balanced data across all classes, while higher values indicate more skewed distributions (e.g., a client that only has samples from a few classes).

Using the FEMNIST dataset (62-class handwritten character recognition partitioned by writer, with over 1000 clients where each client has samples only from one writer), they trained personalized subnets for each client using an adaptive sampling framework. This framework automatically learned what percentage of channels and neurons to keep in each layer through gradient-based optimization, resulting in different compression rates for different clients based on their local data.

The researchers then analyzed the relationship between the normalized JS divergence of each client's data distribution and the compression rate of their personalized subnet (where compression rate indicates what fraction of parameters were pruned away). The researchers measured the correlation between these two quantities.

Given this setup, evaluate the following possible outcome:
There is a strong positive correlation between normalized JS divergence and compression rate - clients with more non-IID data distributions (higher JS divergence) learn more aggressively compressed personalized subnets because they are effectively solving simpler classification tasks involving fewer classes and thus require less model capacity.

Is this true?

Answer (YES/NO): NO